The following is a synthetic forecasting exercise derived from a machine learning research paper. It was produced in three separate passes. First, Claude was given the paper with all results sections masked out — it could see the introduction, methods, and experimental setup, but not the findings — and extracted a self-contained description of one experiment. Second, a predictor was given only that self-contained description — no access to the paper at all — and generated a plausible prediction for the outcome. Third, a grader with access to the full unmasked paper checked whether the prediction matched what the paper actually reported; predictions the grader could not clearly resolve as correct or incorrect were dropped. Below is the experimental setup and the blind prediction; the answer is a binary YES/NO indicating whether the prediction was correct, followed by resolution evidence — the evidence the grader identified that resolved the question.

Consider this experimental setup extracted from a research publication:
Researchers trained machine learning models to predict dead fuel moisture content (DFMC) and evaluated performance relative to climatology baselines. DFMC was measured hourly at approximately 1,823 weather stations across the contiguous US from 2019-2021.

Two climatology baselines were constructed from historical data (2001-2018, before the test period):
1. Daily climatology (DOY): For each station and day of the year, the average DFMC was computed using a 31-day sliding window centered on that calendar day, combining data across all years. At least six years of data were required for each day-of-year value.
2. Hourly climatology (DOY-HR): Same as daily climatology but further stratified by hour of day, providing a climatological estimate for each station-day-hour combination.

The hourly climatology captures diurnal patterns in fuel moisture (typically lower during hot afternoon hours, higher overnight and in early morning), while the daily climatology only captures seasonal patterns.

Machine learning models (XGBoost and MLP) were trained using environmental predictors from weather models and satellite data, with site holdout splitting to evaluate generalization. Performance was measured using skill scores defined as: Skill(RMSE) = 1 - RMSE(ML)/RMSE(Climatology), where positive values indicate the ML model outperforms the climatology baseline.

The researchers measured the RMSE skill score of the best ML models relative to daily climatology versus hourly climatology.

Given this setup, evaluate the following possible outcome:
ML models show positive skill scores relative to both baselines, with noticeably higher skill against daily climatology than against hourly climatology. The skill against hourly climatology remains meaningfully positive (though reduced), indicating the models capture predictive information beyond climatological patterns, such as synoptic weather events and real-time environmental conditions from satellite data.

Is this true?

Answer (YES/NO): YES